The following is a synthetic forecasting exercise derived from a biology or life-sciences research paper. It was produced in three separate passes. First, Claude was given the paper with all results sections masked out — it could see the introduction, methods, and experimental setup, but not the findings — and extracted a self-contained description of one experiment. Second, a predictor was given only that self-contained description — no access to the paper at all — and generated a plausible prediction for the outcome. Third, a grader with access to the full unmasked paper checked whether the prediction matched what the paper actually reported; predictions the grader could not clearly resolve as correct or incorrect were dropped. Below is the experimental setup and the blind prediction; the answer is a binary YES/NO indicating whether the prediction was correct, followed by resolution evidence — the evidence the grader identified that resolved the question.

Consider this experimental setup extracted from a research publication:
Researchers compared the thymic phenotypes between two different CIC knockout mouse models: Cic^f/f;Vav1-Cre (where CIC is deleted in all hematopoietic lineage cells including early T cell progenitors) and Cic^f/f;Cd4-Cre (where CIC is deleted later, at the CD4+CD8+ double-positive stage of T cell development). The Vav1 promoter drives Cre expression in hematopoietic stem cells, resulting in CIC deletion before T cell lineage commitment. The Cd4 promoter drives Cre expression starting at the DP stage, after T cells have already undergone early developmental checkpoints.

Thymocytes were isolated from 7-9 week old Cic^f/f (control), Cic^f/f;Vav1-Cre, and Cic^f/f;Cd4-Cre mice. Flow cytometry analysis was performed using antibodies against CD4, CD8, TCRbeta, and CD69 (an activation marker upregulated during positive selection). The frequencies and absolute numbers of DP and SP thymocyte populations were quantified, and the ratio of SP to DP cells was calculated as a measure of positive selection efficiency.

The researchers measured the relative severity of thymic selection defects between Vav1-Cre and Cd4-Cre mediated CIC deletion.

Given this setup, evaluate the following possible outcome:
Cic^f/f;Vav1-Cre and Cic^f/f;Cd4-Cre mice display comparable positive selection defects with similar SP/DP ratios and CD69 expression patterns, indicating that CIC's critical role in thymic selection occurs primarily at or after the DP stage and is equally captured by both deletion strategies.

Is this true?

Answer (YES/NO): NO